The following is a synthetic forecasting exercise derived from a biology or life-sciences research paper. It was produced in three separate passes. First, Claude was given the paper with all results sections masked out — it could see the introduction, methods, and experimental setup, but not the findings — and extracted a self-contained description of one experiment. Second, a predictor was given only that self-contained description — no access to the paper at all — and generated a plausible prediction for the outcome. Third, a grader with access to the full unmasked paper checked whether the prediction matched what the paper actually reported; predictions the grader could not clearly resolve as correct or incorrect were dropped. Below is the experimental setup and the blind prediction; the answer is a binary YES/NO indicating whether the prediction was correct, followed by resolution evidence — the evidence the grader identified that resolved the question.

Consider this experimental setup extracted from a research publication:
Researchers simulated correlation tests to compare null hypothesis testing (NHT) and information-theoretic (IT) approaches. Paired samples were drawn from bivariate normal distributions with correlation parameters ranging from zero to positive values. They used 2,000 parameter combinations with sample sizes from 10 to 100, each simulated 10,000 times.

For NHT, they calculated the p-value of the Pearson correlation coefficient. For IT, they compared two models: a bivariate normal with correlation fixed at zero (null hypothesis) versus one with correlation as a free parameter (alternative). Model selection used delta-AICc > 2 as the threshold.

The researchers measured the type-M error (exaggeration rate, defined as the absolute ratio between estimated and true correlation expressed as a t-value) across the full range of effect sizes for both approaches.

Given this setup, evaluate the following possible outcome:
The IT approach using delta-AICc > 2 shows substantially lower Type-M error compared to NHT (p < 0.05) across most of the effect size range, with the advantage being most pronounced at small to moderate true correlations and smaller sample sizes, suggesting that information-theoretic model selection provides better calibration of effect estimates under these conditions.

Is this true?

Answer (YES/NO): NO